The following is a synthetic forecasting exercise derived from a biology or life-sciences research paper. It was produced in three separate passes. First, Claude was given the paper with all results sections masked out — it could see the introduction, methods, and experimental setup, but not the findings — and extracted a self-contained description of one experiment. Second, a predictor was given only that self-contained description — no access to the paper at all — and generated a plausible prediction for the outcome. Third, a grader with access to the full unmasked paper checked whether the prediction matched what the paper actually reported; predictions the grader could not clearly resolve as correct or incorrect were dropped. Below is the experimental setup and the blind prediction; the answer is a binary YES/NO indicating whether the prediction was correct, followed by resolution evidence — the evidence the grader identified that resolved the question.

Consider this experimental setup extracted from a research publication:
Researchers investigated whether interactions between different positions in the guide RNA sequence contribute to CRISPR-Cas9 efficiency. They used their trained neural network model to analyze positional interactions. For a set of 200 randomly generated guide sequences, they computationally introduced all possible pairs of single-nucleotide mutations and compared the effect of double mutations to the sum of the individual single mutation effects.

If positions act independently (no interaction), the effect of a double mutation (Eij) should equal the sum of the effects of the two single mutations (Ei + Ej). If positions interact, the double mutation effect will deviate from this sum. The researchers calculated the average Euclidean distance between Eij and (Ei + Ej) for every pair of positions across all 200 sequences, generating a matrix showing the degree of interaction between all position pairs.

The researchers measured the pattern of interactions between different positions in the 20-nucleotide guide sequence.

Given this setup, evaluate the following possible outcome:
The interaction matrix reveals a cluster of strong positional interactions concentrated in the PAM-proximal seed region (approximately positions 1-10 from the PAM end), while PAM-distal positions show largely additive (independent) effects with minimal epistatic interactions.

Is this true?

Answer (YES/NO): NO